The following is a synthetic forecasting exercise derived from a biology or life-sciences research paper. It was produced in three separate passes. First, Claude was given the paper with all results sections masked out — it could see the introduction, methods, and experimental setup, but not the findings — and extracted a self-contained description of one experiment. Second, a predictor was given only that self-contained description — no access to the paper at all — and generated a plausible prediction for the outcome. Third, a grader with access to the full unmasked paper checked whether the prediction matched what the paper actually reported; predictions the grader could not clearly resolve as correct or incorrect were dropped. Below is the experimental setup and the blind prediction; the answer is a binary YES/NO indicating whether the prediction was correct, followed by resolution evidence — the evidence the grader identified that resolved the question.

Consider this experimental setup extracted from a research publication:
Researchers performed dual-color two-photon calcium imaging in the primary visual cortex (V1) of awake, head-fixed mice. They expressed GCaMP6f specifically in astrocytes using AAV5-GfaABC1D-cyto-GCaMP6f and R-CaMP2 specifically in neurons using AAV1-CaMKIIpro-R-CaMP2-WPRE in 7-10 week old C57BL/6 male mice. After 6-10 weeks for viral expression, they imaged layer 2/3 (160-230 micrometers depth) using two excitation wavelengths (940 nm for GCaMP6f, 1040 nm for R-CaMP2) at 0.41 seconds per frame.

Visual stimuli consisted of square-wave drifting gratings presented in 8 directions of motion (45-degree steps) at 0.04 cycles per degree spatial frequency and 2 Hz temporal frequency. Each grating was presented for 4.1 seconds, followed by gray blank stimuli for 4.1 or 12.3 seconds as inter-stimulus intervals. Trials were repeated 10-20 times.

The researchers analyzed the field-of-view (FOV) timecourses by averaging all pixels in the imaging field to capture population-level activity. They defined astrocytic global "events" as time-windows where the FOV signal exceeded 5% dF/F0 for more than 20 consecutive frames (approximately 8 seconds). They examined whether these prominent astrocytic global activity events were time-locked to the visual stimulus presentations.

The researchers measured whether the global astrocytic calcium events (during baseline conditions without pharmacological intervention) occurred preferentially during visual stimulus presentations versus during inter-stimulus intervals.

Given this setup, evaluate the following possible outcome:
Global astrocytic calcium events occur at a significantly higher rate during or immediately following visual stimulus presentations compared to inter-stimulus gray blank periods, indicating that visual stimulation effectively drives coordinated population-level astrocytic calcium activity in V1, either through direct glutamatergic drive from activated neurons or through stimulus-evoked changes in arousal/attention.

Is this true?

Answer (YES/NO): NO